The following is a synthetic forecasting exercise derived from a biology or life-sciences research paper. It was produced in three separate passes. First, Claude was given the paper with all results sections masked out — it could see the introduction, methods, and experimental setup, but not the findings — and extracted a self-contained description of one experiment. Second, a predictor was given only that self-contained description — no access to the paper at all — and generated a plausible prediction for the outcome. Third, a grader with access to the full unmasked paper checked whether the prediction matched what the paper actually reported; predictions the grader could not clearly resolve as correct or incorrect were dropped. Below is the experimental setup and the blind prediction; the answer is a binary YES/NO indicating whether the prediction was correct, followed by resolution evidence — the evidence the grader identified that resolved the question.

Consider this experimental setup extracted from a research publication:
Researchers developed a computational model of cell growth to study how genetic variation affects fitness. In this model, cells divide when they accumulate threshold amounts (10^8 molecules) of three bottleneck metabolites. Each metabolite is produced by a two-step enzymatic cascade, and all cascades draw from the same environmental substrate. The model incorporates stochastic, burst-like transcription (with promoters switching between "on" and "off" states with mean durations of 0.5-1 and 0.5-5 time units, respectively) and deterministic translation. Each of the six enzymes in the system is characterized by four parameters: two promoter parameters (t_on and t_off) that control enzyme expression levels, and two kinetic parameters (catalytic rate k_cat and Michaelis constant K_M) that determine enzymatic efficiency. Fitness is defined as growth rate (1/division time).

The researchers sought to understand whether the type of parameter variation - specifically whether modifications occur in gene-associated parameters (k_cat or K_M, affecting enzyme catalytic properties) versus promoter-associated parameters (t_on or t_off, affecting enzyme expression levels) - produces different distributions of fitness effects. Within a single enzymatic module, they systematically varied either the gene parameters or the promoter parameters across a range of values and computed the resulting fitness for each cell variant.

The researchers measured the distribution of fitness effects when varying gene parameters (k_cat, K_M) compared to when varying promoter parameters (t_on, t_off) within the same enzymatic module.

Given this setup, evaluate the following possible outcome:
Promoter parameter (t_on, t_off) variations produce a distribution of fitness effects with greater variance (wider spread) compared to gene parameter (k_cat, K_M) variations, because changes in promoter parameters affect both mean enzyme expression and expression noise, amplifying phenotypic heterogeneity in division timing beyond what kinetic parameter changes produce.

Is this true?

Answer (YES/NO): NO